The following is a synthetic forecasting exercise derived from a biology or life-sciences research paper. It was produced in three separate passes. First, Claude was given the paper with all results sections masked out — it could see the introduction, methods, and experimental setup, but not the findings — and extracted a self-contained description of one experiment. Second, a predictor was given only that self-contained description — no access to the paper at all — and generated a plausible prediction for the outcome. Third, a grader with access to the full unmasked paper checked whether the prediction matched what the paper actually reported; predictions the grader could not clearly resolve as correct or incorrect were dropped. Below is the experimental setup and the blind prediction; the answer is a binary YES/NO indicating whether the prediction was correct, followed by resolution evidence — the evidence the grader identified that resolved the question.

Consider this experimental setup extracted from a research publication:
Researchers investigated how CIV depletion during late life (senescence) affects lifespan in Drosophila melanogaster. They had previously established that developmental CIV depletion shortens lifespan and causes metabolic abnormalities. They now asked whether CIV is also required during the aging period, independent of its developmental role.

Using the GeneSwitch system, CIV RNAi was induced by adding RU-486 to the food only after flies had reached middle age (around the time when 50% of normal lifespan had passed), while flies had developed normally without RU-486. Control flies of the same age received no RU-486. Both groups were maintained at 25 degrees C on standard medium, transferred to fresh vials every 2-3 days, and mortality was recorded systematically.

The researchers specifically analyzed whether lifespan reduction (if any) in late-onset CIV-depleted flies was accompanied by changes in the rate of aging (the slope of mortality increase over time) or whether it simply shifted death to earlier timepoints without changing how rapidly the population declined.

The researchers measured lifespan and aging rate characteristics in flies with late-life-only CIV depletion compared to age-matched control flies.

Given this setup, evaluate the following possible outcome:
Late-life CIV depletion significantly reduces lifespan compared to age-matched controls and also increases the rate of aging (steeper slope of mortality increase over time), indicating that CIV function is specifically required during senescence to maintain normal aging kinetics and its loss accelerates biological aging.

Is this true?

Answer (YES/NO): NO